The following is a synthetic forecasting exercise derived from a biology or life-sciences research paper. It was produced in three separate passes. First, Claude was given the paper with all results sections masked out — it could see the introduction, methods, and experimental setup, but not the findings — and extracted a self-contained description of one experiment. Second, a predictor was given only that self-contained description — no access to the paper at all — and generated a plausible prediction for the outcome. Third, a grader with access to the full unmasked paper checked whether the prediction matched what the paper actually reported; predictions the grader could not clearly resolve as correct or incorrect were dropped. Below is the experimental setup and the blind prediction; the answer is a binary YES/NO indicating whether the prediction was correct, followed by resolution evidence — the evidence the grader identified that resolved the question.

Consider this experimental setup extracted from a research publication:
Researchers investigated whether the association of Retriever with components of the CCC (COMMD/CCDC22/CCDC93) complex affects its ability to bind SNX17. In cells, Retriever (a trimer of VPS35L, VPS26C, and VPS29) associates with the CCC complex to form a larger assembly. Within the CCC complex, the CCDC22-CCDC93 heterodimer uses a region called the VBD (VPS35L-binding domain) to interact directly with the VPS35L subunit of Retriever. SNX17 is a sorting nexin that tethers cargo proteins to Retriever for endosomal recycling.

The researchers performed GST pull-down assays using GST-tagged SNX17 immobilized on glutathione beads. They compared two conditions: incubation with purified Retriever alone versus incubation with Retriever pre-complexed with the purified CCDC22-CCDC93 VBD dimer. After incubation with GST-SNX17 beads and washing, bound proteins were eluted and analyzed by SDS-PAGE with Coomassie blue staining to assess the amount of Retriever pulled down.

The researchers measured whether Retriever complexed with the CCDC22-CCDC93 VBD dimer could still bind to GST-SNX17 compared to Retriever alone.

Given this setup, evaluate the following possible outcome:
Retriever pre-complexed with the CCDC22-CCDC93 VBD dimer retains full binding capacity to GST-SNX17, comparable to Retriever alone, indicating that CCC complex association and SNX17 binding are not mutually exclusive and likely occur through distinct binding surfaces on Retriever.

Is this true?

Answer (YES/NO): YES